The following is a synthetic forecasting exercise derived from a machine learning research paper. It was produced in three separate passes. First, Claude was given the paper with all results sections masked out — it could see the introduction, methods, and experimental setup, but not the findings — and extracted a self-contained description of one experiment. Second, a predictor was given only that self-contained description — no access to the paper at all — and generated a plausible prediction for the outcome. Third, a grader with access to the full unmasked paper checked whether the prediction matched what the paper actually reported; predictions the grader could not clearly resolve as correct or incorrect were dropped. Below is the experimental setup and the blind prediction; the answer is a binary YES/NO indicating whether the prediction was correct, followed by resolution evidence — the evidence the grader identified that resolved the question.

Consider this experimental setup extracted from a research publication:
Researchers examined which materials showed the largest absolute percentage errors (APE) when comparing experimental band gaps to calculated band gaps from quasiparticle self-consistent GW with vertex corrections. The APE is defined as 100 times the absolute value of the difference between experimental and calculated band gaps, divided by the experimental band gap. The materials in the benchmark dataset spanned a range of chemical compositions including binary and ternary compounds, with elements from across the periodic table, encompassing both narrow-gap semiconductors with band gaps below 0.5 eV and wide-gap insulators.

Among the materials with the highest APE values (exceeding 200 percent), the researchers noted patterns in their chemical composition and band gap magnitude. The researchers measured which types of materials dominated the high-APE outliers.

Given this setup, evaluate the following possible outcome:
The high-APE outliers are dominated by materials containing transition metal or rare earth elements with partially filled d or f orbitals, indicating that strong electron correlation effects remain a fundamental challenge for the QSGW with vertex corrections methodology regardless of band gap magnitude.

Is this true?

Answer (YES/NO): NO